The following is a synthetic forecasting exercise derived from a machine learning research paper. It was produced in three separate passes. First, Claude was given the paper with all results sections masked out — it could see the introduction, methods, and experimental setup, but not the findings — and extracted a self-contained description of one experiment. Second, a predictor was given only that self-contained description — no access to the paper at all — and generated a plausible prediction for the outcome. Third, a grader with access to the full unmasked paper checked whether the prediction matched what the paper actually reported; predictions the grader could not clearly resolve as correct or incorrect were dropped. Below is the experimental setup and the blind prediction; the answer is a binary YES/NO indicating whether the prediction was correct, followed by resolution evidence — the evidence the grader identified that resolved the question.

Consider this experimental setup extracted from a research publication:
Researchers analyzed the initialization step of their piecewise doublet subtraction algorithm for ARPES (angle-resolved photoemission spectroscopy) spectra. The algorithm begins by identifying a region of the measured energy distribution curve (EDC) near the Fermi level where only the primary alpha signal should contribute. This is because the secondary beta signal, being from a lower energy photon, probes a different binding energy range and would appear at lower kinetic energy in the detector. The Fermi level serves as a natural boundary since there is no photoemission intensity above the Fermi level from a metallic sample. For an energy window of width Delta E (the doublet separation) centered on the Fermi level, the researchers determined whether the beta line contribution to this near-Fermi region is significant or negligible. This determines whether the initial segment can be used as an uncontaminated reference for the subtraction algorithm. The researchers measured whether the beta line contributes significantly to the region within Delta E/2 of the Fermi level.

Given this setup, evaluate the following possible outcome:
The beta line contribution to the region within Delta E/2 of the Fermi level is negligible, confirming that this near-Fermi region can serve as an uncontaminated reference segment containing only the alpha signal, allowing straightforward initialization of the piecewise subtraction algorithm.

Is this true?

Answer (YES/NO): YES